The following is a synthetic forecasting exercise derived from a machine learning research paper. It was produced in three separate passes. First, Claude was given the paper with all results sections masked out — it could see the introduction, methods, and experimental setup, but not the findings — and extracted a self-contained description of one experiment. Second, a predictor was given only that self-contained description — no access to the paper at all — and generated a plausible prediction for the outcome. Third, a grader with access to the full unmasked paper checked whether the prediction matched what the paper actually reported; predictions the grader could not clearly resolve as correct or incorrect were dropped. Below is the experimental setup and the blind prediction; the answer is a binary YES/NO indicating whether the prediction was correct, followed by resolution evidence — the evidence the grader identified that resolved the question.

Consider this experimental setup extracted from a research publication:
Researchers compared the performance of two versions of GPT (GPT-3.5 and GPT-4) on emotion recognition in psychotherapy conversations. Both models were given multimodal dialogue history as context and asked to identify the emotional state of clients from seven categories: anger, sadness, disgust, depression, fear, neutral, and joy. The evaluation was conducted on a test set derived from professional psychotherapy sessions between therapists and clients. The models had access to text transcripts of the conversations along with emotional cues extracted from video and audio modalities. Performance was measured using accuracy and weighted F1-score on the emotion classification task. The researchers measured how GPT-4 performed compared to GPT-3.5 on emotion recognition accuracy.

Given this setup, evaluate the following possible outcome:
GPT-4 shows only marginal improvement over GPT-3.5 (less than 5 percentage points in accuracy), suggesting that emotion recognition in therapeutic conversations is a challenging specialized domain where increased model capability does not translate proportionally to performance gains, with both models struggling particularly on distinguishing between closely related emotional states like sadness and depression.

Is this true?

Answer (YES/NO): NO